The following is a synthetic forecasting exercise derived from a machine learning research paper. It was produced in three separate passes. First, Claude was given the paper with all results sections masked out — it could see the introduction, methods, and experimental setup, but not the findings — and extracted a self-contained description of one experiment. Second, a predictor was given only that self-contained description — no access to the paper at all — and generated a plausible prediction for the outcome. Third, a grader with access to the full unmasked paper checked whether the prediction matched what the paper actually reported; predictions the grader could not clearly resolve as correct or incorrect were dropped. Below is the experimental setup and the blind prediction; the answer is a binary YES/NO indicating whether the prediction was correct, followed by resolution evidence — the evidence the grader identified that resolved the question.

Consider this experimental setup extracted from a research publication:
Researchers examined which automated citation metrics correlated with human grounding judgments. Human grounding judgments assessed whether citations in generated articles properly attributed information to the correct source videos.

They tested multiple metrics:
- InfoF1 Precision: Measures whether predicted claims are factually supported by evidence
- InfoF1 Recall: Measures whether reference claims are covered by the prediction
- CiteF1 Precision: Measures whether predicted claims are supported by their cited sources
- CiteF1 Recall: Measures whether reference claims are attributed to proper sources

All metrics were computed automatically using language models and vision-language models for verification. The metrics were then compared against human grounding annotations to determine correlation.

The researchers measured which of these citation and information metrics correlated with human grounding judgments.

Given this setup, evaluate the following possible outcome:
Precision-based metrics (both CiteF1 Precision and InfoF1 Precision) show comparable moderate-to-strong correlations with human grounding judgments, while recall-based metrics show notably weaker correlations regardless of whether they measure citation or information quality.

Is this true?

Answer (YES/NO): NO